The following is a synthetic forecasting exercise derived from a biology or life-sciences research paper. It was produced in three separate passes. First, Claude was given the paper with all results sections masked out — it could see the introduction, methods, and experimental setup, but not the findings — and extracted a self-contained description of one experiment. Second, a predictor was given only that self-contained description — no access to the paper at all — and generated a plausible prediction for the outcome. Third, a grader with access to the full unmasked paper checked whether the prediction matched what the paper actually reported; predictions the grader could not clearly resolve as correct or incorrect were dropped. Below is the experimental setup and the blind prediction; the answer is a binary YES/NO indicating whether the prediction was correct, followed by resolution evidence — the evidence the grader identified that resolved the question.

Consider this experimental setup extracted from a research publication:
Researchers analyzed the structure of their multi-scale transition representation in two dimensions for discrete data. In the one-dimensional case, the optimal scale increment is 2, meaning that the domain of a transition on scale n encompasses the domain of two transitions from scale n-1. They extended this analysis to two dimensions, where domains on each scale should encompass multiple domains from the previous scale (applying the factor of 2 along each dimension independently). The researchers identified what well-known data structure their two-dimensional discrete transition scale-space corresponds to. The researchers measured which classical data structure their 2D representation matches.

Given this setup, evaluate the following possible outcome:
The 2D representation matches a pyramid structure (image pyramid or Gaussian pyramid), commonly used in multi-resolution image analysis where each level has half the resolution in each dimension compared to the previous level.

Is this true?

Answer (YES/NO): NO